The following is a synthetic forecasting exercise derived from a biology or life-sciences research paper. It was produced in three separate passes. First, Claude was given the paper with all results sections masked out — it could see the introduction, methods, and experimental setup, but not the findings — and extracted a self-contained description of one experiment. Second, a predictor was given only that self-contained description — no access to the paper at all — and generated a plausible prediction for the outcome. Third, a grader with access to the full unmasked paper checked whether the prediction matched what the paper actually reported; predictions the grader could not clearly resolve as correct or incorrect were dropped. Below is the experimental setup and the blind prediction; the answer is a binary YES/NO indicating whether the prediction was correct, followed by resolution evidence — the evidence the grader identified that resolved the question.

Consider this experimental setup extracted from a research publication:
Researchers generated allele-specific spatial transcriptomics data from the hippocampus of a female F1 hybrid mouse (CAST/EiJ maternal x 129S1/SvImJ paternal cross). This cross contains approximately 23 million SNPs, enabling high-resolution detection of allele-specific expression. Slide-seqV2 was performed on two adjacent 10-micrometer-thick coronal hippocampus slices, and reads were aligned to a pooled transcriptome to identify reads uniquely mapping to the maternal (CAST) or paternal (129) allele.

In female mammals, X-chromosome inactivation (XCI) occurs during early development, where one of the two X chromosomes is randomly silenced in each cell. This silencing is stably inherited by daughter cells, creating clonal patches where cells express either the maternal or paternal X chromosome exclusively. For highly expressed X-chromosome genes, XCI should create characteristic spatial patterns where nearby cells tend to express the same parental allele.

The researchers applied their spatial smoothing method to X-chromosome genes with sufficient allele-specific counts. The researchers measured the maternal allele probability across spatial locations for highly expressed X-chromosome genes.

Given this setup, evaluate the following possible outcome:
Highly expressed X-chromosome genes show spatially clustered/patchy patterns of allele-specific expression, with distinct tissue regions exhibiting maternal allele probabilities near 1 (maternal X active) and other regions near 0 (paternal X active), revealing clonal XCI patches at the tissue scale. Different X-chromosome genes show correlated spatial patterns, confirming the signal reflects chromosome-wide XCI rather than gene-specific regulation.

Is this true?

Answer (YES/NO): YES